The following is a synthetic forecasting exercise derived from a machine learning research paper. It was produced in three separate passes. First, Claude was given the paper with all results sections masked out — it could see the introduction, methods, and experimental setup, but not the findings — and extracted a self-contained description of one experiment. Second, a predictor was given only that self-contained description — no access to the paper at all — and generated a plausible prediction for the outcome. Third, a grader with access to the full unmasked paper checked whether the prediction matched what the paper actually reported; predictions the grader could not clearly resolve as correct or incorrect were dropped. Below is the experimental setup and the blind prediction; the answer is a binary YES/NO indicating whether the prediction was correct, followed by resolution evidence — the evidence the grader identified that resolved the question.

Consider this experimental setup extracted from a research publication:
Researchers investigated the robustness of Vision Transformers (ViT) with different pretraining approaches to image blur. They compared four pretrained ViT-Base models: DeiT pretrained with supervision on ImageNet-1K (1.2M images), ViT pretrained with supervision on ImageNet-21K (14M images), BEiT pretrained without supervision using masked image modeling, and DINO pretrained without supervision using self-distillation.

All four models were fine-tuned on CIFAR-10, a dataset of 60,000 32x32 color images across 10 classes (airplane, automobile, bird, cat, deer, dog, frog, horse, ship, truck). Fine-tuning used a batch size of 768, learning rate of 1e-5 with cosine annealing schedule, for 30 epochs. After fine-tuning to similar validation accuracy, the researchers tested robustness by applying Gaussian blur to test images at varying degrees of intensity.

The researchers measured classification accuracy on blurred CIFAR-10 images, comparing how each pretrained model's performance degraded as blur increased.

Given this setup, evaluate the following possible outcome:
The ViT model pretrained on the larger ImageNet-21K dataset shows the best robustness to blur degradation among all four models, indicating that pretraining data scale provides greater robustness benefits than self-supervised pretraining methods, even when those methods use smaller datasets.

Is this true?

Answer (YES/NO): NO